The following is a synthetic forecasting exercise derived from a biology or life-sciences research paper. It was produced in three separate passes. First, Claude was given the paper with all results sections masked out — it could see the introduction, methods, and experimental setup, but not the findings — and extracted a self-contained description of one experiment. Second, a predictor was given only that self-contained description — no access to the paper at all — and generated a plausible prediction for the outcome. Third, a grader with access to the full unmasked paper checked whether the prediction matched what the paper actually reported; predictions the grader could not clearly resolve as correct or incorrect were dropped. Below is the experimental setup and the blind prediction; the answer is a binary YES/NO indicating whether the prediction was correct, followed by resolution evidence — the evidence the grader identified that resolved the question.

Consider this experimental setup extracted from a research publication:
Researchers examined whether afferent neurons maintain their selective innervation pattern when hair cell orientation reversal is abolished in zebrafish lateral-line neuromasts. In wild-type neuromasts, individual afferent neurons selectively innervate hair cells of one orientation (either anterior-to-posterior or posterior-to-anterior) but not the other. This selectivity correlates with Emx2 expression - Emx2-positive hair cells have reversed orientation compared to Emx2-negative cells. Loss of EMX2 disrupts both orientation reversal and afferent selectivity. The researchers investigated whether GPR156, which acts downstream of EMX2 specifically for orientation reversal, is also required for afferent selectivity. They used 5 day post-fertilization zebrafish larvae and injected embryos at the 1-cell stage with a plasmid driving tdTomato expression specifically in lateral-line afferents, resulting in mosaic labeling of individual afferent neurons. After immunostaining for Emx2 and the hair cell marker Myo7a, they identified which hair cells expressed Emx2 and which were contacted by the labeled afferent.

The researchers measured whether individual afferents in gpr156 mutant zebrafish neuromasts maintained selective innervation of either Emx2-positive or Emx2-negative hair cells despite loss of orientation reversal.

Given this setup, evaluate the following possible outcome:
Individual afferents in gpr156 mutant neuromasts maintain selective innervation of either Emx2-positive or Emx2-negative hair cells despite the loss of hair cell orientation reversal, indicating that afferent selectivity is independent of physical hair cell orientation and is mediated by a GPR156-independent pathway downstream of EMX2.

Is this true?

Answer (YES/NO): YES